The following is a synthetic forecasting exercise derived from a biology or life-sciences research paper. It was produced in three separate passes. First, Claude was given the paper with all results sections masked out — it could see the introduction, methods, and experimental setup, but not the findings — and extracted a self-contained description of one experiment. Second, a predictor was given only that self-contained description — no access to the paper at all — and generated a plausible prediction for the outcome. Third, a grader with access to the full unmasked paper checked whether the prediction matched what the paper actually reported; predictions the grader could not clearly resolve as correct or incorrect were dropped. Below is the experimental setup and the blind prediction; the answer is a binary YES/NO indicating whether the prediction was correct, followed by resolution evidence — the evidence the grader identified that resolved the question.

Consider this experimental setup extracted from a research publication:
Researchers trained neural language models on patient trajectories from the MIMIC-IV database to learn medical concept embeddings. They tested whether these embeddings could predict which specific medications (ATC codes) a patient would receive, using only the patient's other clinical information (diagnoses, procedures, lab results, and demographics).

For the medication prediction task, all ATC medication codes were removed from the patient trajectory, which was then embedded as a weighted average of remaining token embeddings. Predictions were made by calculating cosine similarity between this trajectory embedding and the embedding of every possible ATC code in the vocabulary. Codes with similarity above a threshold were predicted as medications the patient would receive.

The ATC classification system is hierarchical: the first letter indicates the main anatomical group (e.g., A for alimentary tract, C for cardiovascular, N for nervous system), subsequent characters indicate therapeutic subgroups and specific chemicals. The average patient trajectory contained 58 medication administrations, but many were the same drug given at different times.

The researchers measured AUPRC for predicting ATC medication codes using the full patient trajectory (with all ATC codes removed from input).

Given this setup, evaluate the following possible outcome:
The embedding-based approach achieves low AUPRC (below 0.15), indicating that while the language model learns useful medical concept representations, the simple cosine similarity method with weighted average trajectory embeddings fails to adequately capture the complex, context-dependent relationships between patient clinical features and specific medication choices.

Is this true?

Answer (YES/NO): NO